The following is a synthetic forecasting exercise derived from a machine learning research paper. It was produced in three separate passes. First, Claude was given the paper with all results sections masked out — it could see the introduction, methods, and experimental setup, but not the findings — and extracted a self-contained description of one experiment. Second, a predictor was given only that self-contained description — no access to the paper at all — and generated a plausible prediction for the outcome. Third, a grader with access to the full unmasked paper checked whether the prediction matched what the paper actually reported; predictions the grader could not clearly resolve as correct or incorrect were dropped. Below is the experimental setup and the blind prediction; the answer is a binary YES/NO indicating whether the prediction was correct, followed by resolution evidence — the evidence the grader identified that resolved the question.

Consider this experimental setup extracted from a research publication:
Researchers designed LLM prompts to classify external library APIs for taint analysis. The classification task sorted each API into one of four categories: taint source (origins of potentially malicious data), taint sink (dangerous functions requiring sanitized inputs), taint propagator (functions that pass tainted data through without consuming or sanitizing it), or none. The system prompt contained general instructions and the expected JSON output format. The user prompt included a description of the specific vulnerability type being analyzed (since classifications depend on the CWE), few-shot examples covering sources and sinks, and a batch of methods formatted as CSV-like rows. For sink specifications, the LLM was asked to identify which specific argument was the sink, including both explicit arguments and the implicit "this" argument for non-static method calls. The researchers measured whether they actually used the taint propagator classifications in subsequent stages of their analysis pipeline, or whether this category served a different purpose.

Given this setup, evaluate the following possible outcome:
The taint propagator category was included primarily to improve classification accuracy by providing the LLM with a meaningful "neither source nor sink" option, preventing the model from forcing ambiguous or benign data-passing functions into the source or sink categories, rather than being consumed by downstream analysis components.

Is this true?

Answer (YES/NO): YES